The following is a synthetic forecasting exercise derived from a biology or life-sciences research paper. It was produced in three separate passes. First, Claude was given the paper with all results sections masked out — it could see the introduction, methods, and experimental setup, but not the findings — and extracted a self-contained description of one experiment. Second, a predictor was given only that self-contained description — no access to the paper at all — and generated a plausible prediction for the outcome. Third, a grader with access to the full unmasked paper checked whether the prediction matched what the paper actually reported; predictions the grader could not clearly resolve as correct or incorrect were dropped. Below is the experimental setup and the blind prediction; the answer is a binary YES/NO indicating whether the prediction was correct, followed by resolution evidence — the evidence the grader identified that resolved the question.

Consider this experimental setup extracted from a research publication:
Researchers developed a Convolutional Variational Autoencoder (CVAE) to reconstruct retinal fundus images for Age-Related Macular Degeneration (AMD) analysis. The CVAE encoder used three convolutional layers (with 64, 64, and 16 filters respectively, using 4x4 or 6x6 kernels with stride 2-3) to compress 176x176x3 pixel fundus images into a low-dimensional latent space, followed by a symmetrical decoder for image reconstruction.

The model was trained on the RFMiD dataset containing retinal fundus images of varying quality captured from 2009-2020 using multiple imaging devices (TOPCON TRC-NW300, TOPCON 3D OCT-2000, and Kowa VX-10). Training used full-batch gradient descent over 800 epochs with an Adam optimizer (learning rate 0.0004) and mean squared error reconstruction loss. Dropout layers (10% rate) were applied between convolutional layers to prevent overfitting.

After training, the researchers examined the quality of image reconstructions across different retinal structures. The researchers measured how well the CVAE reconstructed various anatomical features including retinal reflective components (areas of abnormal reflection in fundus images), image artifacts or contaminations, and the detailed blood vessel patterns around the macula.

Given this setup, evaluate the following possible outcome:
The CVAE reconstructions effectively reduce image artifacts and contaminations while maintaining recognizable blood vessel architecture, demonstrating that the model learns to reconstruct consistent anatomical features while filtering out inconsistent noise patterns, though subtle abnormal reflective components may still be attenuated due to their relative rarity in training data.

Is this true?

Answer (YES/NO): NO